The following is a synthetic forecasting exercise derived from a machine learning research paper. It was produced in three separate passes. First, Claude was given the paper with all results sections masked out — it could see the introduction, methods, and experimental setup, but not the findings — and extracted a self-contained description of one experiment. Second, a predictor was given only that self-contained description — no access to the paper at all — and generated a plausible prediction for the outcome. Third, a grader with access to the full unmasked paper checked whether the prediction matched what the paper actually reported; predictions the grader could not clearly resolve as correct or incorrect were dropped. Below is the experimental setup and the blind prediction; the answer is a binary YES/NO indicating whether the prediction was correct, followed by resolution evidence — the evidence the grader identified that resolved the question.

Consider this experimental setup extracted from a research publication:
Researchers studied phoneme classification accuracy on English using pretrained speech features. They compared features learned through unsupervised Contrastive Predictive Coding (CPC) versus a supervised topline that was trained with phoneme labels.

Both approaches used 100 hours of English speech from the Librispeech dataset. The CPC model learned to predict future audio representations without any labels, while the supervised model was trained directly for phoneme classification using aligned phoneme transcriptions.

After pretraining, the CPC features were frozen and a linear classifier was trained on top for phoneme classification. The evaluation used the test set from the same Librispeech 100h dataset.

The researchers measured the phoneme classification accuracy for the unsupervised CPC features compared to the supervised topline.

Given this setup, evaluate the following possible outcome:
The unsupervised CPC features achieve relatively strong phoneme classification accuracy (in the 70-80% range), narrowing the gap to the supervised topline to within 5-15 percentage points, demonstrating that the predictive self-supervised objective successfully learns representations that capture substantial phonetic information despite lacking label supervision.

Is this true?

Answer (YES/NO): NO